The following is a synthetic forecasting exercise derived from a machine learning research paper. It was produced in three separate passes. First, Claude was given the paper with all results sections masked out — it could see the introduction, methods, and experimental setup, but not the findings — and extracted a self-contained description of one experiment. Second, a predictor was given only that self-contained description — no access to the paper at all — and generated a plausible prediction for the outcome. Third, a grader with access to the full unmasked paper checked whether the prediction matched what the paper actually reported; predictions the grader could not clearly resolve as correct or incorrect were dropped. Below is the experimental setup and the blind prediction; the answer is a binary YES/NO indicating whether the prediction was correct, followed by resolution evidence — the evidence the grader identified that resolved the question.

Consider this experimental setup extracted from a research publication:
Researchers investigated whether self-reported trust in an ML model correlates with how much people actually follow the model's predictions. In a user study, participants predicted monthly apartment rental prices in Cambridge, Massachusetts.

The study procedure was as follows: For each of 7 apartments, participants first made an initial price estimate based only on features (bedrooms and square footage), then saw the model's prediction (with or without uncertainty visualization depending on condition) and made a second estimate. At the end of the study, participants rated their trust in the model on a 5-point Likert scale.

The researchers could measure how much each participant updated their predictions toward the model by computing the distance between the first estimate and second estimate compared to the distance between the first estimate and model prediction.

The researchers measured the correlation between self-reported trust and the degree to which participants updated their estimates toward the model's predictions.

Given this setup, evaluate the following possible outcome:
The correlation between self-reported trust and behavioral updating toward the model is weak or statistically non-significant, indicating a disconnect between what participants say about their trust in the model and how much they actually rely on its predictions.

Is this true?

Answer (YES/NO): NO